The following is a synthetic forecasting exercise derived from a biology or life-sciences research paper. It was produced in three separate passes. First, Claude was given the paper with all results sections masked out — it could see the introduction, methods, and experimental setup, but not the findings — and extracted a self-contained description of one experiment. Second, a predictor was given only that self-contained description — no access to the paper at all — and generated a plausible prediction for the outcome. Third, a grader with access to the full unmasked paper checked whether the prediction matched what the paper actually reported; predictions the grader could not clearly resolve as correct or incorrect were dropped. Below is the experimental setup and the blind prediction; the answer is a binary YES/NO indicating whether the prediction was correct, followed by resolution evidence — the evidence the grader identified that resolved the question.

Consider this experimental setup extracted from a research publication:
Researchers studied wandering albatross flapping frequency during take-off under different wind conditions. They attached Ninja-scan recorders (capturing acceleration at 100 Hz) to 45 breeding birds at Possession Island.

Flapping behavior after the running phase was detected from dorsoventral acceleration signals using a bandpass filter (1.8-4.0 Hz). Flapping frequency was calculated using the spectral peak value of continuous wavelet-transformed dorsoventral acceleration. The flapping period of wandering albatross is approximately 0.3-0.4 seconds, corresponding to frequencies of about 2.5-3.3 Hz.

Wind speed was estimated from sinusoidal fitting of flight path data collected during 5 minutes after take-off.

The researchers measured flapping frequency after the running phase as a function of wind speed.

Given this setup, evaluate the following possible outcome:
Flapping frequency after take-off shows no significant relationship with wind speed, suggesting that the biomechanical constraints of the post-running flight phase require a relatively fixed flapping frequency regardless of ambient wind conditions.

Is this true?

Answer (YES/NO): NO